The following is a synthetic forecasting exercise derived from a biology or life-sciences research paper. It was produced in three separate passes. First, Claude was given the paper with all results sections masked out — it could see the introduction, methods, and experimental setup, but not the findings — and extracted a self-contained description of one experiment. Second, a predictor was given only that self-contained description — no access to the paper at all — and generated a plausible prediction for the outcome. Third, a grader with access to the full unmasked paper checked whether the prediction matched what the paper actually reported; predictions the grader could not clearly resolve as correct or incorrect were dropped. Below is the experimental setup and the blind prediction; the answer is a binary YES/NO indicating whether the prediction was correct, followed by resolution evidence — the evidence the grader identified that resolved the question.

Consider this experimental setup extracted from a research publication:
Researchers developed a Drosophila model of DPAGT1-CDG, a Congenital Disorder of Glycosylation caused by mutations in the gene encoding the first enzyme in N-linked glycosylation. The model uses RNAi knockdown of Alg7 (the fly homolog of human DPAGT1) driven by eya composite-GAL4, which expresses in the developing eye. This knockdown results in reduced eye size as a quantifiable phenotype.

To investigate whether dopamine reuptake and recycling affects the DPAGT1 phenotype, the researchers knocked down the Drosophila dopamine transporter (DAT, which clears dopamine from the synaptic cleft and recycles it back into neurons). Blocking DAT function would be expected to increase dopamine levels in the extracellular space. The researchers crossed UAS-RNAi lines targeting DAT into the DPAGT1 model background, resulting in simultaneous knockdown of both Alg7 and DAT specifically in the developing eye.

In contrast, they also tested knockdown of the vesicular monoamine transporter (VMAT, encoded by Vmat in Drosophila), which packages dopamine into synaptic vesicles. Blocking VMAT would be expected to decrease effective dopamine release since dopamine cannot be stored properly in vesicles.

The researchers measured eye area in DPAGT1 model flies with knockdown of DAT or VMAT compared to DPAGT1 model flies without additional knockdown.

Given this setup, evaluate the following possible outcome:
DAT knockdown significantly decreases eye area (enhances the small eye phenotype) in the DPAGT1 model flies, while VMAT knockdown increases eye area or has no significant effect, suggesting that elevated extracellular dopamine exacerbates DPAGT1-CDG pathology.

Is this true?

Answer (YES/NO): NO